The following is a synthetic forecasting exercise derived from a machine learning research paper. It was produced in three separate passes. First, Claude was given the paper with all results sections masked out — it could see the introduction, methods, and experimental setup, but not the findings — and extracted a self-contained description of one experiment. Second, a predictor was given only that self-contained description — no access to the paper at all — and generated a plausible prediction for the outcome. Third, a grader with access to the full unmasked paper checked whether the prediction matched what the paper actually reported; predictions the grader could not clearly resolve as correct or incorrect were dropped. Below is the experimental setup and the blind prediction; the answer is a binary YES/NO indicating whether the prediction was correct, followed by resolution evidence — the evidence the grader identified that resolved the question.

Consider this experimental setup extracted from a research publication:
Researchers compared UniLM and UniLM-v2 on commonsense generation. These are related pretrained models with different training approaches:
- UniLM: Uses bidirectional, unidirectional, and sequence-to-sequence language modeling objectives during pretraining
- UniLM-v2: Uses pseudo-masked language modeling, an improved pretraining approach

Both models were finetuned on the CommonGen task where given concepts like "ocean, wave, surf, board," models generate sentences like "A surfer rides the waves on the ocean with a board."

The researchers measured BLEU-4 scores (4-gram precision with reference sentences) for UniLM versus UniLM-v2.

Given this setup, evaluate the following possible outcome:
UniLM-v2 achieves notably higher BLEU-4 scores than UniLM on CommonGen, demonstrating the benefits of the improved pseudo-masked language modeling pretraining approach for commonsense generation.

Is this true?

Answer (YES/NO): NO